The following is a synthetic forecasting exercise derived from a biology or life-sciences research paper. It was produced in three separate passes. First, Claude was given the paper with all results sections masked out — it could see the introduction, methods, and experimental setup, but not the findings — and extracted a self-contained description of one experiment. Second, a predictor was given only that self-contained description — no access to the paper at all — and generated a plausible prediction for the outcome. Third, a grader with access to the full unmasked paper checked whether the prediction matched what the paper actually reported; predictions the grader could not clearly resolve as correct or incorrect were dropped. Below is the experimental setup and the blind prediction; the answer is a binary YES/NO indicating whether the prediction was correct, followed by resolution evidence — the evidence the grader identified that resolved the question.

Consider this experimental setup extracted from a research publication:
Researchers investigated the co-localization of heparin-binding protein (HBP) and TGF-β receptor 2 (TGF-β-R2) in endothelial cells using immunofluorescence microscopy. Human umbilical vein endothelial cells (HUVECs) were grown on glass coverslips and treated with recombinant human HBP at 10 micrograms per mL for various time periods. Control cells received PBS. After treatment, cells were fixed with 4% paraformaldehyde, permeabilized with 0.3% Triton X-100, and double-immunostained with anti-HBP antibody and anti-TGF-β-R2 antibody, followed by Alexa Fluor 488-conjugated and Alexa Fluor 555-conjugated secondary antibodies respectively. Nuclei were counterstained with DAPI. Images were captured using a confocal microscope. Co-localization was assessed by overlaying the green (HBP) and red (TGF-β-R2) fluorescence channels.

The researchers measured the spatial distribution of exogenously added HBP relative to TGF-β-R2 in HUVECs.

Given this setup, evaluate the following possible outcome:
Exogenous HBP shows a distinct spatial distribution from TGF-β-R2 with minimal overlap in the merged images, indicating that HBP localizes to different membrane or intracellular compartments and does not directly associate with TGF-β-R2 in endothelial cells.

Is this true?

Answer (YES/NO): NO